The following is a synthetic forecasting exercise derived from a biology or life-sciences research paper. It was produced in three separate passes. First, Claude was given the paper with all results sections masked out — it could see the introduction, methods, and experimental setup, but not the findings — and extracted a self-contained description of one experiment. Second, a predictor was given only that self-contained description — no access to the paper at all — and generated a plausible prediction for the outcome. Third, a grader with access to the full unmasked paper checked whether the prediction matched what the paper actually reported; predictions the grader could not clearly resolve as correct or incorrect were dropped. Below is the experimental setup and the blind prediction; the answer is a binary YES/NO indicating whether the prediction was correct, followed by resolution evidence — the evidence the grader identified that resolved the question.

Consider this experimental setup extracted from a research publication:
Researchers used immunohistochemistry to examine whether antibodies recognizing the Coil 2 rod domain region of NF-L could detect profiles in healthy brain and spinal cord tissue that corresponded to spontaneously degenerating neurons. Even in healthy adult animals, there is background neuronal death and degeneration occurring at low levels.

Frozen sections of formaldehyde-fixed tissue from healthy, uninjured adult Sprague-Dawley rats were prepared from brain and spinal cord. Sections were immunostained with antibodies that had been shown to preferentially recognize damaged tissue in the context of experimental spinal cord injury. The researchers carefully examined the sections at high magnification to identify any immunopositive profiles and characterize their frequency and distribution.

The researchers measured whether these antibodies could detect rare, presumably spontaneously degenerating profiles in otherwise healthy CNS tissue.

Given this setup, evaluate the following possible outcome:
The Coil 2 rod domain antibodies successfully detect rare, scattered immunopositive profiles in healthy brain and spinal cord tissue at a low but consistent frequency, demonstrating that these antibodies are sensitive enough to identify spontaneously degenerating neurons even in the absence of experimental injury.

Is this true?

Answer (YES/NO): YES